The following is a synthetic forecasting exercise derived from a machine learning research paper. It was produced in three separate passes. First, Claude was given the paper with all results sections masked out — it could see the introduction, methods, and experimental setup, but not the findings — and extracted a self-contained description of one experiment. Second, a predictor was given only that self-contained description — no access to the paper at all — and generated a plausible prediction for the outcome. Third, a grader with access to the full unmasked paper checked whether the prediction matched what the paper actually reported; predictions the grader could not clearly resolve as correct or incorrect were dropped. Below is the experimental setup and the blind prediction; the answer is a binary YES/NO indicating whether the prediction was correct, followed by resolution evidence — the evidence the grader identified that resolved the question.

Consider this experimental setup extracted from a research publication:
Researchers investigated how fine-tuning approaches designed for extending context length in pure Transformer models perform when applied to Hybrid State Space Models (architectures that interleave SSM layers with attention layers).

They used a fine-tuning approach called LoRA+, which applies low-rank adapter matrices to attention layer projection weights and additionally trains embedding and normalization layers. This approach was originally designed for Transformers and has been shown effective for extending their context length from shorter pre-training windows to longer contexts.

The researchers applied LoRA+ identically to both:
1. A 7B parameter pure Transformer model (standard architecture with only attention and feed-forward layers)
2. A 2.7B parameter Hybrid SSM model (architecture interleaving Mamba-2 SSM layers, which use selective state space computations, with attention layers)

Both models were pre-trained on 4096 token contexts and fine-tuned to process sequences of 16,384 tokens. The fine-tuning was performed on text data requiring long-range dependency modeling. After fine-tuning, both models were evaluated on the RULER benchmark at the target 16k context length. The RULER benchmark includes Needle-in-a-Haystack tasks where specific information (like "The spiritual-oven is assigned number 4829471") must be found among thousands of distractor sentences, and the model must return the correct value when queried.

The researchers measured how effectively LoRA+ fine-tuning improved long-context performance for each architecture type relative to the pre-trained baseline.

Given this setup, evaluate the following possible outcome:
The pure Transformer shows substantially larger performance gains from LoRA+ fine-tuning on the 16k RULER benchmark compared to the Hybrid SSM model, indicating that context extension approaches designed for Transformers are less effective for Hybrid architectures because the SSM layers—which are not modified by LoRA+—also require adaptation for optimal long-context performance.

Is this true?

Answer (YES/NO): YES